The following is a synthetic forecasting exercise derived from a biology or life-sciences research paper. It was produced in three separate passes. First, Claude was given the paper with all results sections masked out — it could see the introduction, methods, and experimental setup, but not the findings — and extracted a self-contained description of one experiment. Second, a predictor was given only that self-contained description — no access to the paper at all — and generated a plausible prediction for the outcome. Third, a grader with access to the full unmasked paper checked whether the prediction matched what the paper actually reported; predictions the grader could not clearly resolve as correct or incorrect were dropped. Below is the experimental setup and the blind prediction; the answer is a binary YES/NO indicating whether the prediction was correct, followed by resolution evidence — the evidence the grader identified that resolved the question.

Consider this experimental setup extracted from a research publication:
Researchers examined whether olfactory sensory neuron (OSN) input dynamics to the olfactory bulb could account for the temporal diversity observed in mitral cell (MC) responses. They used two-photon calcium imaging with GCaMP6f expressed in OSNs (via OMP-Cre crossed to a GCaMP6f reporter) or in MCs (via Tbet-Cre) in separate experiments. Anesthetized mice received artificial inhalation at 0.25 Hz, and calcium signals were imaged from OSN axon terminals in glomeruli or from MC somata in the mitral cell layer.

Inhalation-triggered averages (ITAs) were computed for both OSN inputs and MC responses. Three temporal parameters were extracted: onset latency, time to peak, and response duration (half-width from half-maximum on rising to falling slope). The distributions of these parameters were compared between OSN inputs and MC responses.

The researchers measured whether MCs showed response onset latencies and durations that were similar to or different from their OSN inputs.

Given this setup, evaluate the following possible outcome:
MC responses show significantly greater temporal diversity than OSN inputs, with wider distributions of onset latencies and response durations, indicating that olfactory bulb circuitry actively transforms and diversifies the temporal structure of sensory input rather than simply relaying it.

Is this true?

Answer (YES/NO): YES